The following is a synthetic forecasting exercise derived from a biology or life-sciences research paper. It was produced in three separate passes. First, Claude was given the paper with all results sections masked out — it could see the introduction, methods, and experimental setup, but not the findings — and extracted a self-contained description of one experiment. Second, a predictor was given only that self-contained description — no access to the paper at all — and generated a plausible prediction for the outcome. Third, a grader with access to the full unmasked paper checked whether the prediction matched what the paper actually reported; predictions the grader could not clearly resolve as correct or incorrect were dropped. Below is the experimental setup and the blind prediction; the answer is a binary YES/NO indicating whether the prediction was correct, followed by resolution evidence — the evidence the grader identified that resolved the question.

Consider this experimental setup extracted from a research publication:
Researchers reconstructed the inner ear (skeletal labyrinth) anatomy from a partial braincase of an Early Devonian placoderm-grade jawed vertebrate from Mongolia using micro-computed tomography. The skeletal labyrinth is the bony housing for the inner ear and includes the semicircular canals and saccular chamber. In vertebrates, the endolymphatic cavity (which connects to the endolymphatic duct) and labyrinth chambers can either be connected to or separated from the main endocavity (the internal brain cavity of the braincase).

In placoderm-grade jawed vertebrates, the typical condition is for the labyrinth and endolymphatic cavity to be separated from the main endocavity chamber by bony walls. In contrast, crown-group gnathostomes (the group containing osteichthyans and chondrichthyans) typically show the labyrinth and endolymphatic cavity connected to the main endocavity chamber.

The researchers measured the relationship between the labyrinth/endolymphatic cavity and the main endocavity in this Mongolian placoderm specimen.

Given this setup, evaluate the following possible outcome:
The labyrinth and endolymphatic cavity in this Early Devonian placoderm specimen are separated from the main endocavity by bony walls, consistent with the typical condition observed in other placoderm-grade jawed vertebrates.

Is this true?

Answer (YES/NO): NO